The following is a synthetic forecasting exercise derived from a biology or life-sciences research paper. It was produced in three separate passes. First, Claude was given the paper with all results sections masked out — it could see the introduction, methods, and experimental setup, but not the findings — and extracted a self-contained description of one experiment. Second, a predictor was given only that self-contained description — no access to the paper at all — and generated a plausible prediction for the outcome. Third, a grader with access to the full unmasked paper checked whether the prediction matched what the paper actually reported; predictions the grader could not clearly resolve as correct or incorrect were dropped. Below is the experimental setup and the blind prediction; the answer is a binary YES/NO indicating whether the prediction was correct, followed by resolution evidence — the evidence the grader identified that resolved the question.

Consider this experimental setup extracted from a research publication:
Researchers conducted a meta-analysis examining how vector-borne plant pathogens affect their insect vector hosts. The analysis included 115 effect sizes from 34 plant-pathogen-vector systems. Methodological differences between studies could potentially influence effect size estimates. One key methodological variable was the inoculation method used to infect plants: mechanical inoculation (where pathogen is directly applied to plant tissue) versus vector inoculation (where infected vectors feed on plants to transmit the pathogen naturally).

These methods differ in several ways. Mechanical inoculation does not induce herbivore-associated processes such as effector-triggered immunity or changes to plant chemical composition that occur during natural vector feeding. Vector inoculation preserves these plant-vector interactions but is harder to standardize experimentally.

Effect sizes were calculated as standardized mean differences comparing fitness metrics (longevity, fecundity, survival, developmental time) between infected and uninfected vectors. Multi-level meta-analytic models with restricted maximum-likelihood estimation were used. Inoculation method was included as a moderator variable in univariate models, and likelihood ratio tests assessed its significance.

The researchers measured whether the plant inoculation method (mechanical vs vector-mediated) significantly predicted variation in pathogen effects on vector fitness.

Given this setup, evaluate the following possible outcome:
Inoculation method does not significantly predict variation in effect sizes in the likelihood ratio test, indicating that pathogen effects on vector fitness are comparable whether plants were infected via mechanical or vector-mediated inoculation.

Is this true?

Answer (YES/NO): YES